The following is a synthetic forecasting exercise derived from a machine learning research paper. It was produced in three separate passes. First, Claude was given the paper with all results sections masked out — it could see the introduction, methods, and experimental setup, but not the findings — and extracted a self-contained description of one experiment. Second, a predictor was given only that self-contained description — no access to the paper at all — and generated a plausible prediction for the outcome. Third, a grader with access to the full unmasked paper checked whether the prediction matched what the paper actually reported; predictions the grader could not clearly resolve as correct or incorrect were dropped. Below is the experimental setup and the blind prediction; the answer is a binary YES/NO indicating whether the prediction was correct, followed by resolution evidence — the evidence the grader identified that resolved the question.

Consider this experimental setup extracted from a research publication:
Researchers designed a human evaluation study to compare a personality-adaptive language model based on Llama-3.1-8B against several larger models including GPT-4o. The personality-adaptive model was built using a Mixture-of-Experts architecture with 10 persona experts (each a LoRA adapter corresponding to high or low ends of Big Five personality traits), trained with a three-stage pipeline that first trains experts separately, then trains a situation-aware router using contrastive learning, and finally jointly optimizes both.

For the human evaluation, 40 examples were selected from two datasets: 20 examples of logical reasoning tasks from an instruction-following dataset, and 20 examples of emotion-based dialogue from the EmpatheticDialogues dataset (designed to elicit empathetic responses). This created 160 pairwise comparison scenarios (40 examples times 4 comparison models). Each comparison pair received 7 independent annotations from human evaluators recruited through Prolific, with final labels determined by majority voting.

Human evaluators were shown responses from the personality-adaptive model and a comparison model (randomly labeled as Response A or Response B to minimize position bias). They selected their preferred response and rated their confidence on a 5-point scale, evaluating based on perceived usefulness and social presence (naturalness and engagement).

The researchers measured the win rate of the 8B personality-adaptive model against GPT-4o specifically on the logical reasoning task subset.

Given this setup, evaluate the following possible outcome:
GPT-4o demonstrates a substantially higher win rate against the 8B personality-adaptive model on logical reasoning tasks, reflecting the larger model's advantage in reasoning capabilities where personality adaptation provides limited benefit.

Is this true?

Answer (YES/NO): YES